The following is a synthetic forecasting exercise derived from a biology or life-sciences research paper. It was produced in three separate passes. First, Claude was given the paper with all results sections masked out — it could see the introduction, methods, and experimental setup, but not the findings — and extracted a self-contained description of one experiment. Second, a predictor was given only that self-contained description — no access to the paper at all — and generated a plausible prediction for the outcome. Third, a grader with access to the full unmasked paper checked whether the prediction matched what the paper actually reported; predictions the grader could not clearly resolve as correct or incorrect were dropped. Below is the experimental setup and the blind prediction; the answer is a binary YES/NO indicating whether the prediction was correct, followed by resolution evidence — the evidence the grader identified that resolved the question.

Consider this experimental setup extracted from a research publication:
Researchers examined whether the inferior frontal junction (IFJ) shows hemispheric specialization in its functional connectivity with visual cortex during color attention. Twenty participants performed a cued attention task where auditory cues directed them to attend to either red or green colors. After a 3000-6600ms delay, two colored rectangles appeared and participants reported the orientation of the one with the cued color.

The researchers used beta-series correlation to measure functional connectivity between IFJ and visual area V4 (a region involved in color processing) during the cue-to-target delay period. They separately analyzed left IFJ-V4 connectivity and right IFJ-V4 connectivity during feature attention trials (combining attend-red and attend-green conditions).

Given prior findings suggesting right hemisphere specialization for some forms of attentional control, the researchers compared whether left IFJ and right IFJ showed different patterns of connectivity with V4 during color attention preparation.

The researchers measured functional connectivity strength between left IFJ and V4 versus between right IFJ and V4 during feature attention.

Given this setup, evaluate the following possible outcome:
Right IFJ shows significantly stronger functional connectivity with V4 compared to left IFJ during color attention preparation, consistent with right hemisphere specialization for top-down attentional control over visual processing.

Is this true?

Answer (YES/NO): YES